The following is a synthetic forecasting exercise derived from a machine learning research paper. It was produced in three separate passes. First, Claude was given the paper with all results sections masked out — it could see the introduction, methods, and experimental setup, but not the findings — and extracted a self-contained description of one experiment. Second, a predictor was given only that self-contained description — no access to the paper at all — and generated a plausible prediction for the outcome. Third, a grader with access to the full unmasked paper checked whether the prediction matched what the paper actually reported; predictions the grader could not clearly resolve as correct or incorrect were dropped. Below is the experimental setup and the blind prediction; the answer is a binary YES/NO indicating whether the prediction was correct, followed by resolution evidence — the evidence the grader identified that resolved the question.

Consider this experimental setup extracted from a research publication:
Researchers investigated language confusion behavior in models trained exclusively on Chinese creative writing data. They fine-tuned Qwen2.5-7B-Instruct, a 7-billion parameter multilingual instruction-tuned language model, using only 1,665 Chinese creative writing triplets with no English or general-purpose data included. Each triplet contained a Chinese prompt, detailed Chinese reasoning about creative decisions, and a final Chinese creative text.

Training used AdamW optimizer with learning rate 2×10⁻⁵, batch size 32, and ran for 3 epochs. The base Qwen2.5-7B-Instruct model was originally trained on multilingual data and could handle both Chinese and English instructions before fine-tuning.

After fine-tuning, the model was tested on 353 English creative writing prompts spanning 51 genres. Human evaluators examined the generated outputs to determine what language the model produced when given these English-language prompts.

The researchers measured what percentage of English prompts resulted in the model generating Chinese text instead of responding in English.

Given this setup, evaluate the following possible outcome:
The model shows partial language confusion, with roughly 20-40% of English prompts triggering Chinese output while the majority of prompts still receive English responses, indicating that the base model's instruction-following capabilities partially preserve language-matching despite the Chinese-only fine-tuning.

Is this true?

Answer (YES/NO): NO